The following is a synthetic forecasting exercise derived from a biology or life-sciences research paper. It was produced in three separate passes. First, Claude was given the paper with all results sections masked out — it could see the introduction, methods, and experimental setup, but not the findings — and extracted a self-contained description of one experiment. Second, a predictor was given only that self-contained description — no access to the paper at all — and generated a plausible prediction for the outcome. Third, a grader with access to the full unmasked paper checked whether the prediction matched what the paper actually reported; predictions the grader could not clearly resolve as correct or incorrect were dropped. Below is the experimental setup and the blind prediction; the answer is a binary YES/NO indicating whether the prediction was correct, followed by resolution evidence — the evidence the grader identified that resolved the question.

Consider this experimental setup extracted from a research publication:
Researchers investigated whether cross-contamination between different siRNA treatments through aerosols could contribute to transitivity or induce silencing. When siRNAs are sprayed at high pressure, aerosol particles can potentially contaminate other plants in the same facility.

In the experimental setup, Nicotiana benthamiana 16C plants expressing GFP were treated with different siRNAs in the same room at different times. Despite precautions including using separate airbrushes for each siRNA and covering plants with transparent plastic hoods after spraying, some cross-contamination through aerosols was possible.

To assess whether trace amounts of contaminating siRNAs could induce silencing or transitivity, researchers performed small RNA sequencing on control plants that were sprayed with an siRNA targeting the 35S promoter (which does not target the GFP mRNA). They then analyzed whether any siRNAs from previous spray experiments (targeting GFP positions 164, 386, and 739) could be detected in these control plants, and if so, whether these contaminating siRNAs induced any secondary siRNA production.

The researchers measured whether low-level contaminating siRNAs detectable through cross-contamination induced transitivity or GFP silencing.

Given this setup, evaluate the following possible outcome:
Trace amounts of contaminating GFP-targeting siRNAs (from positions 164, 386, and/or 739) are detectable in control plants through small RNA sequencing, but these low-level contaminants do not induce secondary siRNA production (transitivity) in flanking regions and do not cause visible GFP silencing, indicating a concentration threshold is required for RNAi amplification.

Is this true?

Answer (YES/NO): YES